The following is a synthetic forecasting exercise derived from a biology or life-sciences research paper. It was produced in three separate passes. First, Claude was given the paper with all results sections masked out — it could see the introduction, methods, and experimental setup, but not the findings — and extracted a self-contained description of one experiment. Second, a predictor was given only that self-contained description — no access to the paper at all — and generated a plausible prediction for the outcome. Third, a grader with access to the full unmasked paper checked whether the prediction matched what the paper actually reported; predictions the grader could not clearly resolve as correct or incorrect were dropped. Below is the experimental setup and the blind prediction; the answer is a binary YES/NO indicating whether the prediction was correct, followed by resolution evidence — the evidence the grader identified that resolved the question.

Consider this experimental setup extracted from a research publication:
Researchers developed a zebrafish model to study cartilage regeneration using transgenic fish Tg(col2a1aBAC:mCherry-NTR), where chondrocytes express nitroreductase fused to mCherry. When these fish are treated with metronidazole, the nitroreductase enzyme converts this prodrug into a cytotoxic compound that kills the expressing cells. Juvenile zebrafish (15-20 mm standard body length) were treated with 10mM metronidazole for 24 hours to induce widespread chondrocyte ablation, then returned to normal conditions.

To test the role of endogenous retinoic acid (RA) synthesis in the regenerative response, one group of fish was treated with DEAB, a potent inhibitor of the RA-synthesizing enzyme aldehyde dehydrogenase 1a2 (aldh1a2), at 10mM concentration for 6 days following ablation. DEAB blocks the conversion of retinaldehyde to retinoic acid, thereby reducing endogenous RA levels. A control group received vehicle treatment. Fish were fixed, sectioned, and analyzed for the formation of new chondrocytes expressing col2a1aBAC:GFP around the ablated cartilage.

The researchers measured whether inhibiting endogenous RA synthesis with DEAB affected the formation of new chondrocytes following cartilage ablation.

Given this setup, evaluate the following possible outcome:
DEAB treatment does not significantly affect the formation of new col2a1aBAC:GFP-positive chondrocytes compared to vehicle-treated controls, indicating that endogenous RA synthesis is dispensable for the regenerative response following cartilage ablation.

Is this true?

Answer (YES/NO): NO